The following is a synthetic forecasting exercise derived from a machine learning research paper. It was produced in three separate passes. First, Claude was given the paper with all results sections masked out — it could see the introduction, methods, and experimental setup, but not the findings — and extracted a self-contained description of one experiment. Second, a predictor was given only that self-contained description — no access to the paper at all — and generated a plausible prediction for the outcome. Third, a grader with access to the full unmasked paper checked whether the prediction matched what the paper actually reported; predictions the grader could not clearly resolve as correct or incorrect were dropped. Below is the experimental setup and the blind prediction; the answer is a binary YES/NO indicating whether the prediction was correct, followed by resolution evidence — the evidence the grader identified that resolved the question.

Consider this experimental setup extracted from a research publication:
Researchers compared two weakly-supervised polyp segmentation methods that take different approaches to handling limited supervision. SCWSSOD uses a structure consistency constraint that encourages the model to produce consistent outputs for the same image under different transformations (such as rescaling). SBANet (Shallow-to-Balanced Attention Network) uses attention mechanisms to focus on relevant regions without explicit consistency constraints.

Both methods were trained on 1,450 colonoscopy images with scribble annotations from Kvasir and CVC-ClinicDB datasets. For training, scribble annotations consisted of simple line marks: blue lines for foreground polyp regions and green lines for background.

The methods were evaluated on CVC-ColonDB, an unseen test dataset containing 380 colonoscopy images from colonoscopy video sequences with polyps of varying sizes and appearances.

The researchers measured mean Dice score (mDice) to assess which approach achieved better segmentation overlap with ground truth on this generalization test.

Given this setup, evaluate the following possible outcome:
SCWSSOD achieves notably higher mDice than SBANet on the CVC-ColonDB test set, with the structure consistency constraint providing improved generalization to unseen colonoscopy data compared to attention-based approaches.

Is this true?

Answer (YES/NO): YES